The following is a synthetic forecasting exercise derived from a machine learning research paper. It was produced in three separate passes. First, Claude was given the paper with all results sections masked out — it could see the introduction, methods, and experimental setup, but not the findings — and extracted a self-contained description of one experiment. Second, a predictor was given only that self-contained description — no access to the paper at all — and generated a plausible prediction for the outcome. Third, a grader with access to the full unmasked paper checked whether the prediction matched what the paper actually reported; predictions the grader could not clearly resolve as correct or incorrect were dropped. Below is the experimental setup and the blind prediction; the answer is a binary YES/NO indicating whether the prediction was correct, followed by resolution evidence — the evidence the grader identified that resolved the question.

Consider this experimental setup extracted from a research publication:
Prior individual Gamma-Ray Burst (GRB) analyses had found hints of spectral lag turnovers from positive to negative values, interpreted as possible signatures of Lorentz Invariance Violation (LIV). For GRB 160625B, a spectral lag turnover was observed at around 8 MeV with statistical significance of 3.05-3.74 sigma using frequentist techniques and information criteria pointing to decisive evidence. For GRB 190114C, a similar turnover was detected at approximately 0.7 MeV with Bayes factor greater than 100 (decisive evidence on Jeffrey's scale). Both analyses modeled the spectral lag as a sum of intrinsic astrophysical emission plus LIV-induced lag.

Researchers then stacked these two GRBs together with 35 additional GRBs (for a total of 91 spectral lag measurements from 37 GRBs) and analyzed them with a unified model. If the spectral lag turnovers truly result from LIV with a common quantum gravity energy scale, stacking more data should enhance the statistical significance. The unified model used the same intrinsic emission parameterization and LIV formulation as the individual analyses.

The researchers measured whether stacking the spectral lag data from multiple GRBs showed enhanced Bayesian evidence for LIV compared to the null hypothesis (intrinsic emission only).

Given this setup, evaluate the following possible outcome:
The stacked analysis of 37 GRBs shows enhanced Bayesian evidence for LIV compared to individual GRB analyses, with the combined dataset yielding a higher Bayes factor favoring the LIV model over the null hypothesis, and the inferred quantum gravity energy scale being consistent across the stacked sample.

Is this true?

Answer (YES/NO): NO